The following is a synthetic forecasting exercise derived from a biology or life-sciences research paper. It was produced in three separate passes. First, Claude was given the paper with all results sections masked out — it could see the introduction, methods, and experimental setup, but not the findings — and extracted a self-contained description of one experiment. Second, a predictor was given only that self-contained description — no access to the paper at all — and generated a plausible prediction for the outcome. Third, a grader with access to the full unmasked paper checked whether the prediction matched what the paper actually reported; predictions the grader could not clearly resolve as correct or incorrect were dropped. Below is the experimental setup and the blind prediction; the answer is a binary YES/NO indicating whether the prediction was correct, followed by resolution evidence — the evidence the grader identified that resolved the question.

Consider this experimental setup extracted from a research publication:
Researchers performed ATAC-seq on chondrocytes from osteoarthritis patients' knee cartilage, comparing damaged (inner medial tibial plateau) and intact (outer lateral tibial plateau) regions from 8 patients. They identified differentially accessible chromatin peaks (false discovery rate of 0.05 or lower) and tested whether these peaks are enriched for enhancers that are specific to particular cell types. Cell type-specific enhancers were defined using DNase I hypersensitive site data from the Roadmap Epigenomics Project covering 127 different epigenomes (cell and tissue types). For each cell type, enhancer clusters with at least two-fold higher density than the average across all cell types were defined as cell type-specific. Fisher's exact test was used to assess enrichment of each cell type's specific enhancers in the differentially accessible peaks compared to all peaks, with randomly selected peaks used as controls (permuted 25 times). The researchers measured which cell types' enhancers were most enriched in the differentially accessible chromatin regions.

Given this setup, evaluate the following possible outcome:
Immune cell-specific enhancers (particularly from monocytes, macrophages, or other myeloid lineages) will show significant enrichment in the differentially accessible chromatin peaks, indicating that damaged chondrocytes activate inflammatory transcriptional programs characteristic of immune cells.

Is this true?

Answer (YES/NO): NO